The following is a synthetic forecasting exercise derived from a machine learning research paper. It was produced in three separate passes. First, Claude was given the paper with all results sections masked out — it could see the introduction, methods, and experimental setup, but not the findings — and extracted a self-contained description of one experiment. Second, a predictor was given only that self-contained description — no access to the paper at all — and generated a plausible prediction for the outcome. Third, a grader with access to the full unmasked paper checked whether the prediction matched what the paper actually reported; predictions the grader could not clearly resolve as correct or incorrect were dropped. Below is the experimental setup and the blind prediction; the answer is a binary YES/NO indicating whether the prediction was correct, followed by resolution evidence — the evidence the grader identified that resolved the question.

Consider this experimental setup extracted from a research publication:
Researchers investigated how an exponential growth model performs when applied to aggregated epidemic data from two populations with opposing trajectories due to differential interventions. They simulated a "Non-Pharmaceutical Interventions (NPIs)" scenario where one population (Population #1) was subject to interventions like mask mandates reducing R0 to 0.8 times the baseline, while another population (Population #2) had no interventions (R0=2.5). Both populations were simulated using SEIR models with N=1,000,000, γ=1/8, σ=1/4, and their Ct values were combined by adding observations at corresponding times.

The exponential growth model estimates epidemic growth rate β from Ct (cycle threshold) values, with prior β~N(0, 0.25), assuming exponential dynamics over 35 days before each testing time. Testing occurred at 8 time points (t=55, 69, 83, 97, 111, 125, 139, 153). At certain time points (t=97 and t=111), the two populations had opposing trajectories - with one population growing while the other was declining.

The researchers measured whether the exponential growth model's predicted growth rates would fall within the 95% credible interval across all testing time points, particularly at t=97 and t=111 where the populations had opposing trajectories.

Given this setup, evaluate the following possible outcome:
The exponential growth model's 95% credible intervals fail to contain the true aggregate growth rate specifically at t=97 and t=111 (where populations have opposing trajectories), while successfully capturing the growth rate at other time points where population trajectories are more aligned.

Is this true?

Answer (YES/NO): NO